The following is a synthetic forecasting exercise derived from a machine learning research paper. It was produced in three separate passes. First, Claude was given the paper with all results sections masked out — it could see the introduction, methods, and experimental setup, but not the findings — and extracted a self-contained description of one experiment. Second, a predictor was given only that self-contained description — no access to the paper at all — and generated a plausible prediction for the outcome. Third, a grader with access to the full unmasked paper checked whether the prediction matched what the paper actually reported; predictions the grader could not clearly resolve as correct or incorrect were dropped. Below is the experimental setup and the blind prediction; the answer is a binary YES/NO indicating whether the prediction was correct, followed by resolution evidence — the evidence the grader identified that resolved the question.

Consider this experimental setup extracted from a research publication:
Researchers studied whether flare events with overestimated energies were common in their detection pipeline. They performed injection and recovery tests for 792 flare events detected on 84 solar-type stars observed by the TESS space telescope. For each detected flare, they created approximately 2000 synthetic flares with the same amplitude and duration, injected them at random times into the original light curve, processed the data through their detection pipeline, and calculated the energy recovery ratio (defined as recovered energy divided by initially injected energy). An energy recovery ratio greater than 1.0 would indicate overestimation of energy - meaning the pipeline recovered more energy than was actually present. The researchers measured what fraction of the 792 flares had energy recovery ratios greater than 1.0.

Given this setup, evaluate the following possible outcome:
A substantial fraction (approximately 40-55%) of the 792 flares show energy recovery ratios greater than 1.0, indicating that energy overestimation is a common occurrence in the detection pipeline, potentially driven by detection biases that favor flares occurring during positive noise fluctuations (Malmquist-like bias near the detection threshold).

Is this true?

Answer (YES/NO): NO